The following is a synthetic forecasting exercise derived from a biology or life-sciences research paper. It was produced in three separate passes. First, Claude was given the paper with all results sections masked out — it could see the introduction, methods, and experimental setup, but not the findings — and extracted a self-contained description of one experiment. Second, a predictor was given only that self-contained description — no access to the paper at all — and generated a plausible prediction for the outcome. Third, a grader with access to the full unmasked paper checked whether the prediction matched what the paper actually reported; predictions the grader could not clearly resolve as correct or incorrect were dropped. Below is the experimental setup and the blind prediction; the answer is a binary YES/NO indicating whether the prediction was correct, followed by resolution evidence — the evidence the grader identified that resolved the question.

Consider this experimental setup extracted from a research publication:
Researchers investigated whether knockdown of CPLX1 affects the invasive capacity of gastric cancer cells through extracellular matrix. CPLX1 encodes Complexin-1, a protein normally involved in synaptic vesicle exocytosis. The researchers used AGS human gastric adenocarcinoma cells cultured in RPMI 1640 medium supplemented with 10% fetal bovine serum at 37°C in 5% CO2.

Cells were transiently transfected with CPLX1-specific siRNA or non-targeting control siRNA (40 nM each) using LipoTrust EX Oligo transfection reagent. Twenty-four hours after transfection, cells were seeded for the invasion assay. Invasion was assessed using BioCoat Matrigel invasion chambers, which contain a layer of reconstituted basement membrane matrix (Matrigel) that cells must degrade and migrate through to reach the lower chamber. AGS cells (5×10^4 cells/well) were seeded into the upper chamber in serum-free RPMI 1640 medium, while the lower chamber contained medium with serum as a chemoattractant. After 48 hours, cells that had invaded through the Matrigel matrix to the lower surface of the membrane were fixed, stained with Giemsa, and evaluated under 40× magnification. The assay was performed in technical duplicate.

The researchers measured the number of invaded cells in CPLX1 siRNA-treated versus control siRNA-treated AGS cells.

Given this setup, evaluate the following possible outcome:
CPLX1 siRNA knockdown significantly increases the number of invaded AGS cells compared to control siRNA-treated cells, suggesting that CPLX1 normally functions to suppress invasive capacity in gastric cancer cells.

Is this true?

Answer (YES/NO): NO